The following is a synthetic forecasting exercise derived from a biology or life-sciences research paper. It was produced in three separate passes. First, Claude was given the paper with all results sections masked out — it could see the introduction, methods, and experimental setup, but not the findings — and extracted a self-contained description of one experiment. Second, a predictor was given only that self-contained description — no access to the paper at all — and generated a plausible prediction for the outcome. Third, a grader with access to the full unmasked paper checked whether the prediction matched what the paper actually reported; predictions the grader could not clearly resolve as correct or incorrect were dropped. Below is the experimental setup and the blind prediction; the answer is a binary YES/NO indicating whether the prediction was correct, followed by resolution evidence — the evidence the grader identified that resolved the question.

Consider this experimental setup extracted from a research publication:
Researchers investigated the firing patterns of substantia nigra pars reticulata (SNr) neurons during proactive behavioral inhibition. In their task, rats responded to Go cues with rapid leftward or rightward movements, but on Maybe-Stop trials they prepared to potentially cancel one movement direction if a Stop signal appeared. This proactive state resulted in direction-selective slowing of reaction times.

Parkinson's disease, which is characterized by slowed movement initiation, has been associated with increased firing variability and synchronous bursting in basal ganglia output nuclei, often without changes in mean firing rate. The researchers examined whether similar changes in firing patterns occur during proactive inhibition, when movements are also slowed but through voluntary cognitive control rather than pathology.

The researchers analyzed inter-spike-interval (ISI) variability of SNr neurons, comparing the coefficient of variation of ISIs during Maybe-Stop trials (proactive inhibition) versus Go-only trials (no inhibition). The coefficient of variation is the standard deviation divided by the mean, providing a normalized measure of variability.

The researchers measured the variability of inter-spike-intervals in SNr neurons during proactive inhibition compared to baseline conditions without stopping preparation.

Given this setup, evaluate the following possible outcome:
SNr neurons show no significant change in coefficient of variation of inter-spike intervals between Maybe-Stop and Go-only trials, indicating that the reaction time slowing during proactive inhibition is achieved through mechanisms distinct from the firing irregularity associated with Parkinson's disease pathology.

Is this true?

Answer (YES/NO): NO